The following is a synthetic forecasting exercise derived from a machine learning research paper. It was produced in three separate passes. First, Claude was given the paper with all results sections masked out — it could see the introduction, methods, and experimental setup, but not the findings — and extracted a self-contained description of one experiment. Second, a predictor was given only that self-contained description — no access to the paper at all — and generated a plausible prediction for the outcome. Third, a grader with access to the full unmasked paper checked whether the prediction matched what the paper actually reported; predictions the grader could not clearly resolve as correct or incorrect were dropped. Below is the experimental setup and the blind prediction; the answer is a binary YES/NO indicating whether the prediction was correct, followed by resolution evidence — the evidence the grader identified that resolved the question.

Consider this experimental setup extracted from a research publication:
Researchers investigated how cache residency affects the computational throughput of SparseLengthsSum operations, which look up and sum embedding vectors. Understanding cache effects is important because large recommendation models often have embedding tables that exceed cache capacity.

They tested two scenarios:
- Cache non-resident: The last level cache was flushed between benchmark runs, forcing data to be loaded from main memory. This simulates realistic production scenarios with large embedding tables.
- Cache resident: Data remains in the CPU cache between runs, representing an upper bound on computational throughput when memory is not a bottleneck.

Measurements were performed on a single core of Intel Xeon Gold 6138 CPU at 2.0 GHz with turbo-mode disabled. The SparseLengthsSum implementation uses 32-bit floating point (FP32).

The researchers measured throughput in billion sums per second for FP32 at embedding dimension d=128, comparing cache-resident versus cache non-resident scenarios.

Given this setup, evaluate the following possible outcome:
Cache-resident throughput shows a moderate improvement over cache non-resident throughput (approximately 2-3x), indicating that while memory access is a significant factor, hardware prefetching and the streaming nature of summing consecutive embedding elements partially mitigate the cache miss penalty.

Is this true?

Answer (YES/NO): YES